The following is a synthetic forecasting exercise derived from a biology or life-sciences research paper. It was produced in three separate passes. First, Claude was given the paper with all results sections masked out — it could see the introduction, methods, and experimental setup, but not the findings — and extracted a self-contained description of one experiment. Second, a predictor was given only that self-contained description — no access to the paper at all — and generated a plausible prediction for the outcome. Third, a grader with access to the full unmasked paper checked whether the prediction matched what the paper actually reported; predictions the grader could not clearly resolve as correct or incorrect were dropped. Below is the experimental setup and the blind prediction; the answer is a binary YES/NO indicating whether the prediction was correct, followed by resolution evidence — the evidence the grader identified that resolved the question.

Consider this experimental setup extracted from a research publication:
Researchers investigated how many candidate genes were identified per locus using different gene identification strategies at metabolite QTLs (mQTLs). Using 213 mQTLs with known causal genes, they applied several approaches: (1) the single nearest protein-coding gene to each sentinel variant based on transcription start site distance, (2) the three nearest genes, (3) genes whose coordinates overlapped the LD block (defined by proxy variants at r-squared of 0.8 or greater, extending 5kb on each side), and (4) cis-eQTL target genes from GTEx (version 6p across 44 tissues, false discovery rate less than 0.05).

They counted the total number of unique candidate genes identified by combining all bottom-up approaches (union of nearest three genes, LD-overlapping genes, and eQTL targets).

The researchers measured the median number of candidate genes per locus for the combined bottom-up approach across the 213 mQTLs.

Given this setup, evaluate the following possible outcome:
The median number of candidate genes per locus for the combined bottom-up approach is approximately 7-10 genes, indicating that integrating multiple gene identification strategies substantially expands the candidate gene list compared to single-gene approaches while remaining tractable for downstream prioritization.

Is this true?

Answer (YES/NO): NO